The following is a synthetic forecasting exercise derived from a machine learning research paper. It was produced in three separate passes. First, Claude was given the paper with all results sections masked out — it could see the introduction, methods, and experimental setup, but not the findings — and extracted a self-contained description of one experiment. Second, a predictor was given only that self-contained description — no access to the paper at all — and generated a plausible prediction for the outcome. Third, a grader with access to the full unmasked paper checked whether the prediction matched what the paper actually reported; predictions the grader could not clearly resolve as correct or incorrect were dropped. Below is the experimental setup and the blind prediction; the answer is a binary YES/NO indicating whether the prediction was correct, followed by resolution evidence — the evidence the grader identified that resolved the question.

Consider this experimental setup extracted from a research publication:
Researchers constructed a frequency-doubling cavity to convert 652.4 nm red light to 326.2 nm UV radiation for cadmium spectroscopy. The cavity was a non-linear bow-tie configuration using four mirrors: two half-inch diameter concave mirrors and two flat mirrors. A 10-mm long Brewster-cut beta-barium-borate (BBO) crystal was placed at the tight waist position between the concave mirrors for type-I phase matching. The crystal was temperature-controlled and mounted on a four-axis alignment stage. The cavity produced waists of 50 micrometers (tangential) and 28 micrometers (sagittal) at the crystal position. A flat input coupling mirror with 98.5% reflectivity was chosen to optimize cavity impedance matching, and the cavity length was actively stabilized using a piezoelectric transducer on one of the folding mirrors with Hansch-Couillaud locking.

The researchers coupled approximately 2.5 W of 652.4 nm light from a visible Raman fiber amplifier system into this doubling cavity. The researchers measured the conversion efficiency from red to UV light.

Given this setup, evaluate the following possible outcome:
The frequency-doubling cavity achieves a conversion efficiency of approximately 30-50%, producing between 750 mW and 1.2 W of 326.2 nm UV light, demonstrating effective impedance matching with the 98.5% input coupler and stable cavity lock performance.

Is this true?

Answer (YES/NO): YES